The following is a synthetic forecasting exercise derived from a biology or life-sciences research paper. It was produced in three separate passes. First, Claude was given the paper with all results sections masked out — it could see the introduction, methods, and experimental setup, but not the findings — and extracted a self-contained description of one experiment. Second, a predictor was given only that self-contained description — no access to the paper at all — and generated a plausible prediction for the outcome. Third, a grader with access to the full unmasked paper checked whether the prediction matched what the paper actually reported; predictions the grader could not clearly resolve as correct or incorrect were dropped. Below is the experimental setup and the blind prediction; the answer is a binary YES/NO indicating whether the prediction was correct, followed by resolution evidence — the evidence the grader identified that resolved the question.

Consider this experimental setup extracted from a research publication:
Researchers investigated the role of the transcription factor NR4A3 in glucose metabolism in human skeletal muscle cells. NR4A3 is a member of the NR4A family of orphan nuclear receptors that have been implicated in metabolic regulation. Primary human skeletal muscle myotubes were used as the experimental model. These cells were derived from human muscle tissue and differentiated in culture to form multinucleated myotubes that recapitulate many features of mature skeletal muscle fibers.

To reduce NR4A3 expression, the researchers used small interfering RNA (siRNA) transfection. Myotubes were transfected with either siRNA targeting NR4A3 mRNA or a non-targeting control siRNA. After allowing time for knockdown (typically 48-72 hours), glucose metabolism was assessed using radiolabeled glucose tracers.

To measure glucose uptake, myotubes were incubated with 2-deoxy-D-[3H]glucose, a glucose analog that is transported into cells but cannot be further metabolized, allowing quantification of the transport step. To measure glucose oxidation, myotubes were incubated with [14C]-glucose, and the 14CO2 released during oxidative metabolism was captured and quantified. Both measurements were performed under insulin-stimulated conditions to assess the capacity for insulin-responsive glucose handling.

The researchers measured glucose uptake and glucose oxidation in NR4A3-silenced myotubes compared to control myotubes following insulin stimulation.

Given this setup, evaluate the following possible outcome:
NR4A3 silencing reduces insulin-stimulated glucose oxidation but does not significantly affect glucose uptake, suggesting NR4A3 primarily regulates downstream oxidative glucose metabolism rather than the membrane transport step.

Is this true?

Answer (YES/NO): YES